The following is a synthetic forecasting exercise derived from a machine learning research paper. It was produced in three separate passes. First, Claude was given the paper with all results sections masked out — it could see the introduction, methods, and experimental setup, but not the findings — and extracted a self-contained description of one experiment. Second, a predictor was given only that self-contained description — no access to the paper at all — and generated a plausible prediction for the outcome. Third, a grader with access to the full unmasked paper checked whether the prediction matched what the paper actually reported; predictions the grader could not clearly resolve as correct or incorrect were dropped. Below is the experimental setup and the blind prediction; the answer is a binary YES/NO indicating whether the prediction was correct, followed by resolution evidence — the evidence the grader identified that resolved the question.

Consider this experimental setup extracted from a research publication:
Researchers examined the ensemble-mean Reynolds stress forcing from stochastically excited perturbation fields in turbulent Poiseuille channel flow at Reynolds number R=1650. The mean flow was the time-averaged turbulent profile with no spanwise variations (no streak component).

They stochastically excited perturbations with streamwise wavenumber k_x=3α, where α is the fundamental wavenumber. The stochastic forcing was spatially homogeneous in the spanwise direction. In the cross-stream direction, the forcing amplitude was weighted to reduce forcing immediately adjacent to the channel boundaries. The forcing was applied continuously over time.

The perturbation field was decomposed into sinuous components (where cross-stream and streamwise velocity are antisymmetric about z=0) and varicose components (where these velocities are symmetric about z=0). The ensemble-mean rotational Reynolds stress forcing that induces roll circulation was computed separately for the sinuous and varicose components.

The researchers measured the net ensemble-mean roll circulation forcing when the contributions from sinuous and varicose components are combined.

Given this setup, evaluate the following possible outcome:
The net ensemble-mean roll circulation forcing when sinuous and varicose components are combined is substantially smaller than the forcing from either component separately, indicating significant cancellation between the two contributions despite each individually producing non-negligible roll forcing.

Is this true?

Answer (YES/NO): YES